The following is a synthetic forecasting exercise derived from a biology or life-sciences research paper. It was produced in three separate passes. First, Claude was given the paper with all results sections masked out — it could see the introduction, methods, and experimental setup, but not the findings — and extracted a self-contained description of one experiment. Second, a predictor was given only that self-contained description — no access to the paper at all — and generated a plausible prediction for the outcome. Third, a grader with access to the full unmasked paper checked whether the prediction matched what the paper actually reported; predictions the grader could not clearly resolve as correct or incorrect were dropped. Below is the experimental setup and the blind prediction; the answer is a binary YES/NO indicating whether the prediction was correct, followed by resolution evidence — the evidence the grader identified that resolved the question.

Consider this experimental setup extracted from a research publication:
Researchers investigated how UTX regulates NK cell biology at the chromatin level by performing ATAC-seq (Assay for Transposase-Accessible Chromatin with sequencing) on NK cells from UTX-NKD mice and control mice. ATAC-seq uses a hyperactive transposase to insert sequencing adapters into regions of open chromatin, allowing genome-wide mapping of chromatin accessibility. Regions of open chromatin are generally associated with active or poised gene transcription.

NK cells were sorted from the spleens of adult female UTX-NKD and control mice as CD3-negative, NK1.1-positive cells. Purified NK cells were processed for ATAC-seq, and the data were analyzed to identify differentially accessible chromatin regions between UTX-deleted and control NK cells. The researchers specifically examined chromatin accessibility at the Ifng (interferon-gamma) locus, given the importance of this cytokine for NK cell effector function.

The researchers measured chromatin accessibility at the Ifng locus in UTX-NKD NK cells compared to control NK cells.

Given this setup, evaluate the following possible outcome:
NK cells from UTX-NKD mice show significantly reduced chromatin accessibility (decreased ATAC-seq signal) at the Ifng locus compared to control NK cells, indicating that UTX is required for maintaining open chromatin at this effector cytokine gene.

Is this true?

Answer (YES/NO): YES